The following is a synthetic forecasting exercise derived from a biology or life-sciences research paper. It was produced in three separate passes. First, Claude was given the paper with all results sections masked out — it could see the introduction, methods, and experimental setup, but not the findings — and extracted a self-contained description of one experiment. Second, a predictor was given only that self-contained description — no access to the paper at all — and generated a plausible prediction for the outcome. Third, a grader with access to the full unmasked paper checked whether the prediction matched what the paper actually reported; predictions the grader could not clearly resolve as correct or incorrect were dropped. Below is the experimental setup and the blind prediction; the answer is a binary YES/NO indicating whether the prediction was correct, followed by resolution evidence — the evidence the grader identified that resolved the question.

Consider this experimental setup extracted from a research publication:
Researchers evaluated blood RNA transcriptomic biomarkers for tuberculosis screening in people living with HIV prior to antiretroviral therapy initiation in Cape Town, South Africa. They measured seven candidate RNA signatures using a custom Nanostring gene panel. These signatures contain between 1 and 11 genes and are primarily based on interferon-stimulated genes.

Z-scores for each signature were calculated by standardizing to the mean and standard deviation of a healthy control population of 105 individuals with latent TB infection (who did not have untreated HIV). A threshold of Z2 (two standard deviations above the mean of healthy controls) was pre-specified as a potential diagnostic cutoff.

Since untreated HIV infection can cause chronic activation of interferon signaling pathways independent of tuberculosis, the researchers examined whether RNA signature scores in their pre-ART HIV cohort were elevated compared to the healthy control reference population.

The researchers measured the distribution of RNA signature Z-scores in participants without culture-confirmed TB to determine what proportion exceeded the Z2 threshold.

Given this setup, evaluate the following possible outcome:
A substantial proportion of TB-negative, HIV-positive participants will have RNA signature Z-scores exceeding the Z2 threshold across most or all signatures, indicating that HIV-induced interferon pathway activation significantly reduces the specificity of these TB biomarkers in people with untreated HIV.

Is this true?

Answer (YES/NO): YES